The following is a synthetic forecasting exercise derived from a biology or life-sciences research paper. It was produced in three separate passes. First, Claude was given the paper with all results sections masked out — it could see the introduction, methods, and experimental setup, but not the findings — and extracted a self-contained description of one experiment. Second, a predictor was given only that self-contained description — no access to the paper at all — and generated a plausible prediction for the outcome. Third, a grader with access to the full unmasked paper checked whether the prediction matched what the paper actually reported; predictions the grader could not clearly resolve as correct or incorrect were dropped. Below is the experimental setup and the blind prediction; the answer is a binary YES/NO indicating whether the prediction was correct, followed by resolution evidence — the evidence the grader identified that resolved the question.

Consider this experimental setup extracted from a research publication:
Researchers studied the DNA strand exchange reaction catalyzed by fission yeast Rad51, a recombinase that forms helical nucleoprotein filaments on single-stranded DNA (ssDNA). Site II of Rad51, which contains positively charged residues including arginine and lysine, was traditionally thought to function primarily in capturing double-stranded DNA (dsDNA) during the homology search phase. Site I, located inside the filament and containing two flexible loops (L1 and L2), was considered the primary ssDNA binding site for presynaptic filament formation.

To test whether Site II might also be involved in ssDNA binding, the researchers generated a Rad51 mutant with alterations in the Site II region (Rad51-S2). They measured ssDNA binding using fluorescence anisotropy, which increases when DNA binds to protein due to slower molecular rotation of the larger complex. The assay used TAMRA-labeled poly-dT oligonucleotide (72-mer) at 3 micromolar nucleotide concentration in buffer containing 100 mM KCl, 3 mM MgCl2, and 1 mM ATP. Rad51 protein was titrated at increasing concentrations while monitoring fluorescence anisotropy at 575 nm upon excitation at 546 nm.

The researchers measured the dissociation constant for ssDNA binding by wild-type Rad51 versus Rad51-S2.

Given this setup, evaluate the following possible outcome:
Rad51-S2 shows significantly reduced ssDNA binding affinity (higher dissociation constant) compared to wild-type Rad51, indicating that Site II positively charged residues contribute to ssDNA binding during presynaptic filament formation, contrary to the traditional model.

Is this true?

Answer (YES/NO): YES